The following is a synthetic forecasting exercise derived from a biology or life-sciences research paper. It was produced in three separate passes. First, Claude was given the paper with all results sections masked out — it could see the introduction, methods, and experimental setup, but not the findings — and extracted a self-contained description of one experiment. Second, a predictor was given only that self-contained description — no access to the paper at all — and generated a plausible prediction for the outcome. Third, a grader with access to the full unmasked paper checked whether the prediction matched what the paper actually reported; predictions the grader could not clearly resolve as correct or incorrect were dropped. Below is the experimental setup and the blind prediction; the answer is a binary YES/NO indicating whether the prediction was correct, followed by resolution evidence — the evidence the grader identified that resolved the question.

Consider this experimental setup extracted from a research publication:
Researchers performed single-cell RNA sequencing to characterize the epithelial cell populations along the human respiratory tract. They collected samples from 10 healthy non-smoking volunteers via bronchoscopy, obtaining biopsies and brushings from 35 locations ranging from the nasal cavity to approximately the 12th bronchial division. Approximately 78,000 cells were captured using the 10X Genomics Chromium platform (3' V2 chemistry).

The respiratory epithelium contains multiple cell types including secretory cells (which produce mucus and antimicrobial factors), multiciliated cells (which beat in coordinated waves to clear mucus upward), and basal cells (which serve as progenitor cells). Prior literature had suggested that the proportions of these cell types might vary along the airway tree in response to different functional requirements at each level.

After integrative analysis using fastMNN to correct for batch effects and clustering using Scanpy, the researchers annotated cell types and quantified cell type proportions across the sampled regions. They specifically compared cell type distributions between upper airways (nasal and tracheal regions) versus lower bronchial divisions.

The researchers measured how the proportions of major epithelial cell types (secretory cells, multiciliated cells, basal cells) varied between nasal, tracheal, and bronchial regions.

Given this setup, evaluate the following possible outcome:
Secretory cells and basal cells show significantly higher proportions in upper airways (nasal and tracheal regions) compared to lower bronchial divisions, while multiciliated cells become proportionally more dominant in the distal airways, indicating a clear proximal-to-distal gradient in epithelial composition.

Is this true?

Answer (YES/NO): NO